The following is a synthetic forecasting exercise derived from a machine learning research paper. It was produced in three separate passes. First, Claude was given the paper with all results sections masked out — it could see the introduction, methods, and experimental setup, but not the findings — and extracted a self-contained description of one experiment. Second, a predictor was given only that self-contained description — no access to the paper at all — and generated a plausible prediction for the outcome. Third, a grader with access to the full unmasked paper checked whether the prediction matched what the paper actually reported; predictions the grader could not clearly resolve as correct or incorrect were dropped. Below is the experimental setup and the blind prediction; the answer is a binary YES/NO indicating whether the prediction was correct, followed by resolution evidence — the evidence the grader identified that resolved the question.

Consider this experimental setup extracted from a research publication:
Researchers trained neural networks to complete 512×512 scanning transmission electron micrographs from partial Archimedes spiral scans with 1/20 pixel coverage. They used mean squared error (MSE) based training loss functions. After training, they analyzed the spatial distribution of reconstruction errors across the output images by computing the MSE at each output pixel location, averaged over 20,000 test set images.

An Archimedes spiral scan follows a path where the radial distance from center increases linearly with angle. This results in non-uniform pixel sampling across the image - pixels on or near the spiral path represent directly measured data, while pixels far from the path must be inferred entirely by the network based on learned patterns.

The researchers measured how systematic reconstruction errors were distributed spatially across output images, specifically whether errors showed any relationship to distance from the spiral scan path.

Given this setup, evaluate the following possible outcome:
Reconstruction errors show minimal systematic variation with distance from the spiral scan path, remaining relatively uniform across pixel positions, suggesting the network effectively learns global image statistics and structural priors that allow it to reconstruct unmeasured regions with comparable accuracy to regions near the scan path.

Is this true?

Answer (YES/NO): NO